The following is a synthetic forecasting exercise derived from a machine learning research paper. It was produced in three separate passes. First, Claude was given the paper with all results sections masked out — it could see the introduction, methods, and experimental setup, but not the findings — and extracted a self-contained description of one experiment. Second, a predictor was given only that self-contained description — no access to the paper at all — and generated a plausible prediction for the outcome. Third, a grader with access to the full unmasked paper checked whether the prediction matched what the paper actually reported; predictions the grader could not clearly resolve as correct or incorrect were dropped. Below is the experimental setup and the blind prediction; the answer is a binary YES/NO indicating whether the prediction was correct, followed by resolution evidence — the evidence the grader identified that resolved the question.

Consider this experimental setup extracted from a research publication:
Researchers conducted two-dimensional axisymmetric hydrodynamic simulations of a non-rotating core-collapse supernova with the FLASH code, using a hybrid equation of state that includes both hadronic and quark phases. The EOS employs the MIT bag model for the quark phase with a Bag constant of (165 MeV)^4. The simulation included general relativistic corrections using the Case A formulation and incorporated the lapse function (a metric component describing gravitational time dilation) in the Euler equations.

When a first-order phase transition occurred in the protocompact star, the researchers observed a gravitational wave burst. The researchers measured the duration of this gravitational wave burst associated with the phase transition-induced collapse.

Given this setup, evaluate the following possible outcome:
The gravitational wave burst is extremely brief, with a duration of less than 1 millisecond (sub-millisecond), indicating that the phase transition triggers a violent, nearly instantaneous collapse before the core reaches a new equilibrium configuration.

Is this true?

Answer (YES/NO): NO